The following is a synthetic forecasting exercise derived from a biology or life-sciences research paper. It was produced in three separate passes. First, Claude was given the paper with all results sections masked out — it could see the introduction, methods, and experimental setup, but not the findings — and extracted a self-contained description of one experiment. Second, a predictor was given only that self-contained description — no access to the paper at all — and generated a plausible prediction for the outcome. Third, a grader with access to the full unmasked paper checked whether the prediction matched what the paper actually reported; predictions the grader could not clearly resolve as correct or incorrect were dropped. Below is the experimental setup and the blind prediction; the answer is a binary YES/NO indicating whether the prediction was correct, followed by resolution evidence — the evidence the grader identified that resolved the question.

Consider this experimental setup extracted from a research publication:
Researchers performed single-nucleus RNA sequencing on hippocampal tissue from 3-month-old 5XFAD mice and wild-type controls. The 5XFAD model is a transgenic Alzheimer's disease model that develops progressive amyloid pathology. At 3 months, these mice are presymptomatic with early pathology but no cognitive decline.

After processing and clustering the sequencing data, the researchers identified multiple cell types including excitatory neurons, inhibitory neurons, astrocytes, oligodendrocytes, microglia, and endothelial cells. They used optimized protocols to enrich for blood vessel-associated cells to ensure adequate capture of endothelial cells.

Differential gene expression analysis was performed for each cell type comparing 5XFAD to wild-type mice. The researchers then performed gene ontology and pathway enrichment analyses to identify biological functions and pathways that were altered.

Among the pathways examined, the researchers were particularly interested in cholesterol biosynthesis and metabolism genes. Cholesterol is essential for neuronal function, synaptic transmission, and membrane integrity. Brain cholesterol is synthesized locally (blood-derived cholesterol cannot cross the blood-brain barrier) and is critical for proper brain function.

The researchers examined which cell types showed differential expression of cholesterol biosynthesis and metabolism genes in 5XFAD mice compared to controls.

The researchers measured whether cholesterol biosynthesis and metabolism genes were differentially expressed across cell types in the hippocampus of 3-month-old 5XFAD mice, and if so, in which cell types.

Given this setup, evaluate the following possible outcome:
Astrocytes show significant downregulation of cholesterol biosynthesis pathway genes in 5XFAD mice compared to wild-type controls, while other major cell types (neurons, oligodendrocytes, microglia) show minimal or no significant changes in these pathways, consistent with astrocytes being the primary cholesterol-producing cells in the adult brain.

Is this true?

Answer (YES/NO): NO